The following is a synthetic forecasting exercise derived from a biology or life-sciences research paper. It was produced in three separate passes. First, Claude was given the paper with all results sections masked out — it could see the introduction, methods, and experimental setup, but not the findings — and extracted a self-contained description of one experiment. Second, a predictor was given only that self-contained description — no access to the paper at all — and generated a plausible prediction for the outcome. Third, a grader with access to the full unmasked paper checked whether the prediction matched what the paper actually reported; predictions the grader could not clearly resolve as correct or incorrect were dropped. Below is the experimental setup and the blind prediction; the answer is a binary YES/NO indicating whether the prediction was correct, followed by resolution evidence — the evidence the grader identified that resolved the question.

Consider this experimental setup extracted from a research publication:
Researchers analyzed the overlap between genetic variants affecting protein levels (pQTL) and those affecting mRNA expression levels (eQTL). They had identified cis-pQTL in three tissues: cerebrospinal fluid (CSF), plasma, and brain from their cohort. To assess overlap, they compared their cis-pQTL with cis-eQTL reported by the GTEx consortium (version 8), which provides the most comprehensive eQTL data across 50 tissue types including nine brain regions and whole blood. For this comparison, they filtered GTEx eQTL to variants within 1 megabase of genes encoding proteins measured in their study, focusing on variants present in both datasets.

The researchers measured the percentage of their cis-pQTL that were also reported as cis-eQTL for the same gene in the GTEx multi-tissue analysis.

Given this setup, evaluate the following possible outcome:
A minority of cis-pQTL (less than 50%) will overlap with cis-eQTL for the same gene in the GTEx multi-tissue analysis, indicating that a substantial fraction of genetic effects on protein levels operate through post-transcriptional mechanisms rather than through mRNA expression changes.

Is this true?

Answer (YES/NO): YES